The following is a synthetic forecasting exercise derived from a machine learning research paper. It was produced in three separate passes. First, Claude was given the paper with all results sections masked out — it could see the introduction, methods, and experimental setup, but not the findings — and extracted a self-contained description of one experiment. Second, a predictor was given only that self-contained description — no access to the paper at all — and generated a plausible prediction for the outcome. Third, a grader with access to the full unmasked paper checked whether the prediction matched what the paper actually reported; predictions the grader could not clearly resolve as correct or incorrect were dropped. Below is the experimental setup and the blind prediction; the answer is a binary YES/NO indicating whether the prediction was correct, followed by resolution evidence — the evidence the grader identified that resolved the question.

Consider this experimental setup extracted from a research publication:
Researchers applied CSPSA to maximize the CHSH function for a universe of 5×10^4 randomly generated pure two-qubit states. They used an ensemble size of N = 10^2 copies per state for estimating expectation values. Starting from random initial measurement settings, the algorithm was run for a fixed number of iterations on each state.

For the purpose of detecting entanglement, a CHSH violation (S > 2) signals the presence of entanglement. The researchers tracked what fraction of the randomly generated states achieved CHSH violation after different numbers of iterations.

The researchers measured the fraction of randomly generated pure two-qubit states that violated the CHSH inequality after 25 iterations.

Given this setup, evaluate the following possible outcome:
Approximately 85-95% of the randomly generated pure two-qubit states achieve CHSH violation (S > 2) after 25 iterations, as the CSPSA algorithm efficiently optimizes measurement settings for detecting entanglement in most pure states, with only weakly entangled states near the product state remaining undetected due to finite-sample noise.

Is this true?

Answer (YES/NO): NO